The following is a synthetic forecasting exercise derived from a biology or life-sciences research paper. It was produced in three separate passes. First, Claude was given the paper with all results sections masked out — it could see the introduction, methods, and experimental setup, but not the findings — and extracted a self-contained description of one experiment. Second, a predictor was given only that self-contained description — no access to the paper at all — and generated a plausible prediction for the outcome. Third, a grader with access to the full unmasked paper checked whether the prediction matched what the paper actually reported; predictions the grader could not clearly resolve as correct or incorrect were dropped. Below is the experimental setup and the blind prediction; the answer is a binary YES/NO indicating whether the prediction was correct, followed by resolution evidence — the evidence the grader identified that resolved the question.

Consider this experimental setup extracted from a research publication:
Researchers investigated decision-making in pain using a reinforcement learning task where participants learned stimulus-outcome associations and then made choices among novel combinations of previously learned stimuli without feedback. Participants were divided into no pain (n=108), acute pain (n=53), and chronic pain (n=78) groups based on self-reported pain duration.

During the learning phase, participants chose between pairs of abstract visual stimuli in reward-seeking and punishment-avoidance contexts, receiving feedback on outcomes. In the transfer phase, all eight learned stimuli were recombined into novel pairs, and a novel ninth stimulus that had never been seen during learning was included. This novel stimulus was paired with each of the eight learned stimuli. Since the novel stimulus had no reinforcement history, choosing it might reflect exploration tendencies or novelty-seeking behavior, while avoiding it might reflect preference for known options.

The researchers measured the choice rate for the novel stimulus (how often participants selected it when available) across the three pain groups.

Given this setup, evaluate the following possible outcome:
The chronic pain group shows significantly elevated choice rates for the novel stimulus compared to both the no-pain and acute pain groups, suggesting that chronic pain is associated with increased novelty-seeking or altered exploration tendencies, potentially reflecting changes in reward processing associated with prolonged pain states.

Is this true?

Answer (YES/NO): NO